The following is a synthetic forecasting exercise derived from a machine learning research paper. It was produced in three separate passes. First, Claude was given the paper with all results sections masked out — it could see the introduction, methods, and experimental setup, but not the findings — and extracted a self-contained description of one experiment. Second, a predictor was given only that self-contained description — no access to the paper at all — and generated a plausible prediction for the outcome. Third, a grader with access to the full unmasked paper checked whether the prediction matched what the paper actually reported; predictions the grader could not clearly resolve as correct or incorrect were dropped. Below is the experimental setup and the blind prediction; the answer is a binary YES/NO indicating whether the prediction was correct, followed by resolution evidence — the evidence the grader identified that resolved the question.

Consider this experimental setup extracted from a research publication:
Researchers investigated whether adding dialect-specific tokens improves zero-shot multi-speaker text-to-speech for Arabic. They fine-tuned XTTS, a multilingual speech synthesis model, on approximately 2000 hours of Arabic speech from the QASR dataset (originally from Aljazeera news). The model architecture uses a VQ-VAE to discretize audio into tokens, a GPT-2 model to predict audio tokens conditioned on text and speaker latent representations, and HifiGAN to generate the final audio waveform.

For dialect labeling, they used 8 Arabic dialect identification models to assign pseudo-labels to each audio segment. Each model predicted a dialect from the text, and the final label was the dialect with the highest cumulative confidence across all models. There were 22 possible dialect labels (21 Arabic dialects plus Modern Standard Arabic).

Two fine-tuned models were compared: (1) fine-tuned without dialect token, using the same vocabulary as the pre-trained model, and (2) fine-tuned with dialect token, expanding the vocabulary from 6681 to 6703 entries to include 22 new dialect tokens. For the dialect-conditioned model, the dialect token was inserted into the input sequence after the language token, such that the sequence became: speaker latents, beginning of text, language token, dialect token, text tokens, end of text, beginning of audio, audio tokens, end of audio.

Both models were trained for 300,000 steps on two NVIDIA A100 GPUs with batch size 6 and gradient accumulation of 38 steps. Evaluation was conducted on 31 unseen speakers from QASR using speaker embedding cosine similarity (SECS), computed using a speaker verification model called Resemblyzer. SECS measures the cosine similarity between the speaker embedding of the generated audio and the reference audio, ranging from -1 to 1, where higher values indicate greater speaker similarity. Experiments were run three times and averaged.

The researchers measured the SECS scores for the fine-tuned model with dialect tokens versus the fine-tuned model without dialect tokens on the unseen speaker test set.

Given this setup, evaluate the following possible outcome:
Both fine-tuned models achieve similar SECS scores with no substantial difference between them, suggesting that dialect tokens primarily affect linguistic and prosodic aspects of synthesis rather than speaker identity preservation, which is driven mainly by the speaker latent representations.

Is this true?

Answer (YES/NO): YES